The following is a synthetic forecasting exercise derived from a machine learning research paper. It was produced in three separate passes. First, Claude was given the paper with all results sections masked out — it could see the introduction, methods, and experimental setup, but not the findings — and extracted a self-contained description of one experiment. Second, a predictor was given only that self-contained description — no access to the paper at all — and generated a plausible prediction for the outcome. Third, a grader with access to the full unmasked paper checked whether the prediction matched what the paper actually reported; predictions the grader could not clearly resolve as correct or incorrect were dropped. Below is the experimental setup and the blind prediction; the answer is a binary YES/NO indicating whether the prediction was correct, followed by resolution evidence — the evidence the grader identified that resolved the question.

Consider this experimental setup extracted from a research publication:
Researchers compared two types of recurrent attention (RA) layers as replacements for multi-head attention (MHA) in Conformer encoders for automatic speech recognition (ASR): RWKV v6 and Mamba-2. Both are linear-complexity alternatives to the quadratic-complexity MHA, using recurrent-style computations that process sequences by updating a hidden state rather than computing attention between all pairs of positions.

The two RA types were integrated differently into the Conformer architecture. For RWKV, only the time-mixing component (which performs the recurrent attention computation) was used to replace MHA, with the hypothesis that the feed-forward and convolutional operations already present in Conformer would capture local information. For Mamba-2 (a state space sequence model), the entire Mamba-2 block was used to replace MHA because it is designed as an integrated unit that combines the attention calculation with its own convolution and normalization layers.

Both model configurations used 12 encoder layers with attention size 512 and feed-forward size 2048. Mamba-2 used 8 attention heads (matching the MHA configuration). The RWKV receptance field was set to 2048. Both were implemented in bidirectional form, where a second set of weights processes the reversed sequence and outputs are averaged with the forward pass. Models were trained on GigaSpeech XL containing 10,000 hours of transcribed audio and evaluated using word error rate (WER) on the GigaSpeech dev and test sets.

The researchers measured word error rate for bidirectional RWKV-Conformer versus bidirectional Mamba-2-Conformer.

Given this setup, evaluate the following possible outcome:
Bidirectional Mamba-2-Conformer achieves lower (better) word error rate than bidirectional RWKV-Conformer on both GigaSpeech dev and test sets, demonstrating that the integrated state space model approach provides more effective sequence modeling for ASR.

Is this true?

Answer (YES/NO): NO